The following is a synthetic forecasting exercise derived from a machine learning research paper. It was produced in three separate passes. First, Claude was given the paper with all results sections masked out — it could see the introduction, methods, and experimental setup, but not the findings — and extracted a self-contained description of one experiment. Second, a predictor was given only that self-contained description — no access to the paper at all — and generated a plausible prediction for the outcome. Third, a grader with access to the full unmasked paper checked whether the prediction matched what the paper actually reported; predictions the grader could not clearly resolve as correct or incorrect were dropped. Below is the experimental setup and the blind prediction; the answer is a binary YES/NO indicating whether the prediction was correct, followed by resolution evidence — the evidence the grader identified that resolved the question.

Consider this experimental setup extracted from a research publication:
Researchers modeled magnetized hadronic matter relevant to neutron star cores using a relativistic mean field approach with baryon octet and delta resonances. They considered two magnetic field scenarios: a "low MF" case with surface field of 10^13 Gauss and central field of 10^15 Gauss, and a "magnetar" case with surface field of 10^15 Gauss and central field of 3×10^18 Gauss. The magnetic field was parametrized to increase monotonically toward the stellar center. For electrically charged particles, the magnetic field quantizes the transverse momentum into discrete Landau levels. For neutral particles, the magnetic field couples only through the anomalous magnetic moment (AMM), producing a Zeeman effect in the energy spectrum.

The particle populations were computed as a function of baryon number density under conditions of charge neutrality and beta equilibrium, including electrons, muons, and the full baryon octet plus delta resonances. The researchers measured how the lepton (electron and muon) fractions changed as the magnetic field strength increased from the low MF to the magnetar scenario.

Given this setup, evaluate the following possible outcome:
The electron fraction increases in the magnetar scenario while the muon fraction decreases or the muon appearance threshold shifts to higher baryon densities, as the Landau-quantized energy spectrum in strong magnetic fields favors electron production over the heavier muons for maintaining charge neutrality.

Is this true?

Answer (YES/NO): YES